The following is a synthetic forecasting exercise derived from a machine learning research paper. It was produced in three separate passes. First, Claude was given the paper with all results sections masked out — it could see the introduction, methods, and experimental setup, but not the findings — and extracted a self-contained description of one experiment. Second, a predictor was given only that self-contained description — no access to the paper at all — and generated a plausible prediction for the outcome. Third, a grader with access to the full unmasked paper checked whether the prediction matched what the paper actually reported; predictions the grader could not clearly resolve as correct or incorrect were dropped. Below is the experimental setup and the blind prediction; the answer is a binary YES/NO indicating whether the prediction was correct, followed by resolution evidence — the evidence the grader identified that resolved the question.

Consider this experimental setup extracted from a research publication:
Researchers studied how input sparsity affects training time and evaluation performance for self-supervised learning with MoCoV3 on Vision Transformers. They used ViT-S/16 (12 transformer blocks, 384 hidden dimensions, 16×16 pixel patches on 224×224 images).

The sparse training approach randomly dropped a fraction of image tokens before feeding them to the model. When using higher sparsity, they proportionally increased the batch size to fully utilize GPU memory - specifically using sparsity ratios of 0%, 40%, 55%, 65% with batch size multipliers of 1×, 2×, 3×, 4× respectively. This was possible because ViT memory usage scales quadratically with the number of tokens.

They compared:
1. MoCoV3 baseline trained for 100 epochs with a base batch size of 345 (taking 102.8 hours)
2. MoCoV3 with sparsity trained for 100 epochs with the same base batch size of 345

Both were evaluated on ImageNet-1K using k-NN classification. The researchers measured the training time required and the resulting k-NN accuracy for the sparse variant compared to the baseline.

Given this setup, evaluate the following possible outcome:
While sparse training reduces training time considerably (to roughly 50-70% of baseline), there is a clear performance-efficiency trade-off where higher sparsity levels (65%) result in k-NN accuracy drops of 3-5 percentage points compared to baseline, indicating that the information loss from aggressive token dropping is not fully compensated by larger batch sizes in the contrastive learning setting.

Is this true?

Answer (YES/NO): NO